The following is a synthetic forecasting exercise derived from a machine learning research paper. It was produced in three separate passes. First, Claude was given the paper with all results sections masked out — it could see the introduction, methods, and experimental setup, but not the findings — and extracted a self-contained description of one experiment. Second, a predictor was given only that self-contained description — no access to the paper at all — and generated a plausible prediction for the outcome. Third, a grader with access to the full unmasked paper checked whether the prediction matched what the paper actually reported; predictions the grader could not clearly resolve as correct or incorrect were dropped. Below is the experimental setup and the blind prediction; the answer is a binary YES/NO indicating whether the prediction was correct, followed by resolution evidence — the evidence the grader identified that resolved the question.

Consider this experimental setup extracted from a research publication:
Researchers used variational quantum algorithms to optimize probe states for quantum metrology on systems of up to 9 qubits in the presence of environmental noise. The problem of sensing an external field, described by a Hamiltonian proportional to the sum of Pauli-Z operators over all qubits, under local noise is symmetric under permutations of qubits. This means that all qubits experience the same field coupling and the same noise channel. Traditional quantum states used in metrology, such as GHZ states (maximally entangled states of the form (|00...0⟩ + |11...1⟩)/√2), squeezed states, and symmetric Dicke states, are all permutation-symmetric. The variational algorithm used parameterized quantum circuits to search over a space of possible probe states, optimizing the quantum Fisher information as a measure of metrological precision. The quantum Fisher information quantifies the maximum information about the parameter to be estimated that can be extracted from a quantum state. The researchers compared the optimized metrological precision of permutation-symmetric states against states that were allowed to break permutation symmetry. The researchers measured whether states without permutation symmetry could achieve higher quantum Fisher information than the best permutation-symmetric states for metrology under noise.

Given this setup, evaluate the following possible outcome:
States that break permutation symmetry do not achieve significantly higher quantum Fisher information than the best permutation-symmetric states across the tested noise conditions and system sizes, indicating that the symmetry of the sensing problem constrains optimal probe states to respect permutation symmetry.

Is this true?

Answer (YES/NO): NO